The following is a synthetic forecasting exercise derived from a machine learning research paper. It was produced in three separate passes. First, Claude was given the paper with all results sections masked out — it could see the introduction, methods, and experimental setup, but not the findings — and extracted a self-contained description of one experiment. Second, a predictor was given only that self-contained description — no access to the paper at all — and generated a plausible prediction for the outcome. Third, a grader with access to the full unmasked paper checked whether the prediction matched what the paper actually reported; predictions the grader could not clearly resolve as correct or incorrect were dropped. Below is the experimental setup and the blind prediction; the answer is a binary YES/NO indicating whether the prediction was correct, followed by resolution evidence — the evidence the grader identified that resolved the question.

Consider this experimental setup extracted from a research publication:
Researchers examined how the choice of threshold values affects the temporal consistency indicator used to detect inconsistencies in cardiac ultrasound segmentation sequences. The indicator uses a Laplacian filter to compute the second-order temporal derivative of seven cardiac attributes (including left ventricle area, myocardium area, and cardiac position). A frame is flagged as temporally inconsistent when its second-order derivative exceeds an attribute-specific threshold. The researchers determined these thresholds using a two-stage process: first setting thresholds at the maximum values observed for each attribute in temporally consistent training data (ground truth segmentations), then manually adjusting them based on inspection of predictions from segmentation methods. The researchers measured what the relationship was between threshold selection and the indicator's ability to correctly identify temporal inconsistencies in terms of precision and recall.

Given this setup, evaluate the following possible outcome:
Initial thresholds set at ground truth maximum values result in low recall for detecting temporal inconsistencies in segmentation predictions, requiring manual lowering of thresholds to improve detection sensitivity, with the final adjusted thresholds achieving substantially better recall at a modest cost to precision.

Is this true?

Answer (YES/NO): NO